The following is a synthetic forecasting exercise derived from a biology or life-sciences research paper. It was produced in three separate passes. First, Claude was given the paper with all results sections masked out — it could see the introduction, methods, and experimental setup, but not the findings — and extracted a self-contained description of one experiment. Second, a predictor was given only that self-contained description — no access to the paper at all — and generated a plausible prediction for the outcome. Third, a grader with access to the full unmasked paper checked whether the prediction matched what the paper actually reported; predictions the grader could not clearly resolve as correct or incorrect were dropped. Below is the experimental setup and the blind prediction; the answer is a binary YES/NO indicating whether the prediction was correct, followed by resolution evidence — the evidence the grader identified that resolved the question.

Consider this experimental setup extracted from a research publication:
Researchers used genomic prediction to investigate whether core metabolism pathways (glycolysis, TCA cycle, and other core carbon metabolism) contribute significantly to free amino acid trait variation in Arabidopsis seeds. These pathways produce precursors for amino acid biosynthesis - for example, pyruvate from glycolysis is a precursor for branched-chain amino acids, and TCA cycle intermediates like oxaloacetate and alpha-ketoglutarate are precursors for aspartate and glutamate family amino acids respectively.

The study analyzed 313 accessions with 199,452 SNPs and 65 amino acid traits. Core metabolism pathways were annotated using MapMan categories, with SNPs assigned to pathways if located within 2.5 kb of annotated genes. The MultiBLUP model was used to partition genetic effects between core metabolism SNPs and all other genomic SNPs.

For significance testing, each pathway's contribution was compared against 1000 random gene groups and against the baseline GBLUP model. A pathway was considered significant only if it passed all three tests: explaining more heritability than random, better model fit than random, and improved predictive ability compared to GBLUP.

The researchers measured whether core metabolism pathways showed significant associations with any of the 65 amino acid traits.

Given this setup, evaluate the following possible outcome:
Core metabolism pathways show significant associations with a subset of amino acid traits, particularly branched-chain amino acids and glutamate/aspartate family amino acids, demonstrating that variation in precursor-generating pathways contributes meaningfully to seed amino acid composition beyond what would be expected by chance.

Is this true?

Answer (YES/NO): NO